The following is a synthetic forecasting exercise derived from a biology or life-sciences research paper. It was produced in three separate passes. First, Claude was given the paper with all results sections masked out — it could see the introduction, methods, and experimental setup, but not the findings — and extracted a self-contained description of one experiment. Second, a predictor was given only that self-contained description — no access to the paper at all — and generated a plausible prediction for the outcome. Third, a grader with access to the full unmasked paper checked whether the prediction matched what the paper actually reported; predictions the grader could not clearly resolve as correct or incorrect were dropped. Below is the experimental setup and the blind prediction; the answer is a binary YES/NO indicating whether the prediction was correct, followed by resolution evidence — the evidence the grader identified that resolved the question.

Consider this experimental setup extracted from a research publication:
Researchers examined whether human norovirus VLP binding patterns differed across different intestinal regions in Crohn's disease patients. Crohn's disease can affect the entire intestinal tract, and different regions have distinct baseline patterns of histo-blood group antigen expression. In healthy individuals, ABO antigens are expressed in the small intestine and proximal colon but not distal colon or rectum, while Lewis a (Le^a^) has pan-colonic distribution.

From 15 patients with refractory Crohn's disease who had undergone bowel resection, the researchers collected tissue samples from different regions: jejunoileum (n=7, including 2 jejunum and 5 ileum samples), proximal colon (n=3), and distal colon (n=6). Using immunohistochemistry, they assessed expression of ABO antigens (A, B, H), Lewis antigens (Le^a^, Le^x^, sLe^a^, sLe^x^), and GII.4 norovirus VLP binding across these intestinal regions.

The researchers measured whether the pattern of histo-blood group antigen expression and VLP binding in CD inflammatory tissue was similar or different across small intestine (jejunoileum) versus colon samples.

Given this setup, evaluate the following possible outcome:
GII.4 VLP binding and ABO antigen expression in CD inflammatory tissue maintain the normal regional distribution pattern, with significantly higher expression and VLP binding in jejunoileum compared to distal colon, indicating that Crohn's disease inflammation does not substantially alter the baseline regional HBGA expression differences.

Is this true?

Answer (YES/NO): NO